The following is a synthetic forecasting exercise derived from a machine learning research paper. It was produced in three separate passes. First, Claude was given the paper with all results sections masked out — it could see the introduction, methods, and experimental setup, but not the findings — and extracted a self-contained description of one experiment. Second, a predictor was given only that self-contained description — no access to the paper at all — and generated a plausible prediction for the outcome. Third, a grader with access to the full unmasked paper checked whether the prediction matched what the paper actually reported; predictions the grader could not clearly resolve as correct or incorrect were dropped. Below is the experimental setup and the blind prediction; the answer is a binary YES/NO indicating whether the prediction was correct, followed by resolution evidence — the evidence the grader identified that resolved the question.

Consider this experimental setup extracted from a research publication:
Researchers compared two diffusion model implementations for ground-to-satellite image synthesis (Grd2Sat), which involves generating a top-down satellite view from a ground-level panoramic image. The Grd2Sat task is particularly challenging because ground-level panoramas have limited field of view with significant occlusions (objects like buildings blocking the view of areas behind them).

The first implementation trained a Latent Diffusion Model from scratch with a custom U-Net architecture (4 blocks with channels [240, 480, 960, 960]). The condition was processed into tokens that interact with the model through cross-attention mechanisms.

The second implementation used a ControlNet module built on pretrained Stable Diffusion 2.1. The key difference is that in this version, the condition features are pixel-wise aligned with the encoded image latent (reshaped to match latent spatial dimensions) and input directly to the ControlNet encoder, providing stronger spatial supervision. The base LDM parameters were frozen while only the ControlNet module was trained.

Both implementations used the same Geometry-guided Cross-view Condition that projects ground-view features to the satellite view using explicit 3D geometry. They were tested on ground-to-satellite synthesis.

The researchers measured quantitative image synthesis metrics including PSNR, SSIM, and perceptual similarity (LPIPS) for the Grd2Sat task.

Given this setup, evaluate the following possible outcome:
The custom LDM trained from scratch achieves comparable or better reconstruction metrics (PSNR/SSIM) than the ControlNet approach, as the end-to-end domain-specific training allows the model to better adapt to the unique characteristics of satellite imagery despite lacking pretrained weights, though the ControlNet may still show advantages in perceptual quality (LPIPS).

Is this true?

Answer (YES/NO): NO